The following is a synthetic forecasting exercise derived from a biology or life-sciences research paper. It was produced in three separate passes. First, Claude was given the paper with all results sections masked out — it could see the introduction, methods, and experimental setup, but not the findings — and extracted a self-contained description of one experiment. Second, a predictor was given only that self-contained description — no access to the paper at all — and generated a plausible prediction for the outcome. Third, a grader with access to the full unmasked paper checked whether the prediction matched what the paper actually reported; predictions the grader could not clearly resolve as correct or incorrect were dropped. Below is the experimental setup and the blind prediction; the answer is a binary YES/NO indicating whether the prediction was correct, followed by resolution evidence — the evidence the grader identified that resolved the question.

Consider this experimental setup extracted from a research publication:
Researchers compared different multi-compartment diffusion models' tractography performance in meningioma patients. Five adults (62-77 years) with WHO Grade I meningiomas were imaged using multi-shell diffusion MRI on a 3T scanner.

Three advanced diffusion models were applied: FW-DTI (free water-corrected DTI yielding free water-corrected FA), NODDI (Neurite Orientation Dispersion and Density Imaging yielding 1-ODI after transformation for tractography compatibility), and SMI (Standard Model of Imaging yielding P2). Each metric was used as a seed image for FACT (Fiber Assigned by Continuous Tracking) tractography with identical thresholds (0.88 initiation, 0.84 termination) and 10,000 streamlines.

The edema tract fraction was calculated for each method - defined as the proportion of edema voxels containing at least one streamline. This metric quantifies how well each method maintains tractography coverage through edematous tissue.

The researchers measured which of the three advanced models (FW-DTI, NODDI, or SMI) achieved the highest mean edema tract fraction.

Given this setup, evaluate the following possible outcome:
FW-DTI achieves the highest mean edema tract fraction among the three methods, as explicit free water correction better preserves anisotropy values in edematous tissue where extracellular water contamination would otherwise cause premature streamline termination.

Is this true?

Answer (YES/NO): NO